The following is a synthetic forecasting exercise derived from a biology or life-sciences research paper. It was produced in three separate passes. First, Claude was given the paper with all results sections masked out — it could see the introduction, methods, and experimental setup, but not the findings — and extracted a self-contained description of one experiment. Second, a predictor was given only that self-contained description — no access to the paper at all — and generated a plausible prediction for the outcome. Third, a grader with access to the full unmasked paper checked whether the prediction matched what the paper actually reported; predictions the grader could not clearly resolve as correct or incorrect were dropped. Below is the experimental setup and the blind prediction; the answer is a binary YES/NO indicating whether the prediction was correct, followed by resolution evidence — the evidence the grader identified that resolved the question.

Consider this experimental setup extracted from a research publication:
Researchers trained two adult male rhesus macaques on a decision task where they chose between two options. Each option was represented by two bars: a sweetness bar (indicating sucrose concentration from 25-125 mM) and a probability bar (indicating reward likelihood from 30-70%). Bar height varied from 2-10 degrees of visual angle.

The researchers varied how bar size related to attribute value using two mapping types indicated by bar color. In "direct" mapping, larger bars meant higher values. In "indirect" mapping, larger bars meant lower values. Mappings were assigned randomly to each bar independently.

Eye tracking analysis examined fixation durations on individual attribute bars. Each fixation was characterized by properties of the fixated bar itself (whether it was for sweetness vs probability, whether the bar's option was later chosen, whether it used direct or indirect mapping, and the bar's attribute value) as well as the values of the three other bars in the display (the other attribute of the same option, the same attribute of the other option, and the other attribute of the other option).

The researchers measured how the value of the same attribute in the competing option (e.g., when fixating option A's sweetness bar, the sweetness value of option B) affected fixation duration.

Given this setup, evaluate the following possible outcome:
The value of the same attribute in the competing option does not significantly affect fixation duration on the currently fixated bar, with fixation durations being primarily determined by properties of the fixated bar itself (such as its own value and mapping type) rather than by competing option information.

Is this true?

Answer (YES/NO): NO